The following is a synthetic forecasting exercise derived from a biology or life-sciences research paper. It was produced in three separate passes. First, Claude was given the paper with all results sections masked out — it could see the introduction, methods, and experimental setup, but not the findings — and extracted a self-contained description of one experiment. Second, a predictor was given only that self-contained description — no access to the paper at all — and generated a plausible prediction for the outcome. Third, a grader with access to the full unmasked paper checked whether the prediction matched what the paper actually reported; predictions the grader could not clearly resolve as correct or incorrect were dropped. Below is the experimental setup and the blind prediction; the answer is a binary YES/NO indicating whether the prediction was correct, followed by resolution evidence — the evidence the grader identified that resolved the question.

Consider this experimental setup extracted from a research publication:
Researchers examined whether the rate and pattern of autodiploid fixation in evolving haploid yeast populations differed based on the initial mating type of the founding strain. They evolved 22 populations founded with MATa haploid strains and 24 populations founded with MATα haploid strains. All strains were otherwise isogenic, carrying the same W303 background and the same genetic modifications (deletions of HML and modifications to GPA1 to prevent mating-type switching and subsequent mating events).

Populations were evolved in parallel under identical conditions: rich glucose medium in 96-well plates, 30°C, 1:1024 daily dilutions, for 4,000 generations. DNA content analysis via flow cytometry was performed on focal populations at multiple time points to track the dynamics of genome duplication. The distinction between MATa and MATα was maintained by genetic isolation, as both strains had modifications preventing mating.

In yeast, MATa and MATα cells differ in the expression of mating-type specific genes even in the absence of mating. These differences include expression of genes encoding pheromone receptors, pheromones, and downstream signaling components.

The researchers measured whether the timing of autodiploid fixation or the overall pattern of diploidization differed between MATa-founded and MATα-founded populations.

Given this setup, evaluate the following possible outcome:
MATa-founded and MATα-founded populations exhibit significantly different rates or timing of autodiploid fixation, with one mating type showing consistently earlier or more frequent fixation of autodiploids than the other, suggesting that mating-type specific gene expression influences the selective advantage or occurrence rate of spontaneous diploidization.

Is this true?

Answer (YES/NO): NO